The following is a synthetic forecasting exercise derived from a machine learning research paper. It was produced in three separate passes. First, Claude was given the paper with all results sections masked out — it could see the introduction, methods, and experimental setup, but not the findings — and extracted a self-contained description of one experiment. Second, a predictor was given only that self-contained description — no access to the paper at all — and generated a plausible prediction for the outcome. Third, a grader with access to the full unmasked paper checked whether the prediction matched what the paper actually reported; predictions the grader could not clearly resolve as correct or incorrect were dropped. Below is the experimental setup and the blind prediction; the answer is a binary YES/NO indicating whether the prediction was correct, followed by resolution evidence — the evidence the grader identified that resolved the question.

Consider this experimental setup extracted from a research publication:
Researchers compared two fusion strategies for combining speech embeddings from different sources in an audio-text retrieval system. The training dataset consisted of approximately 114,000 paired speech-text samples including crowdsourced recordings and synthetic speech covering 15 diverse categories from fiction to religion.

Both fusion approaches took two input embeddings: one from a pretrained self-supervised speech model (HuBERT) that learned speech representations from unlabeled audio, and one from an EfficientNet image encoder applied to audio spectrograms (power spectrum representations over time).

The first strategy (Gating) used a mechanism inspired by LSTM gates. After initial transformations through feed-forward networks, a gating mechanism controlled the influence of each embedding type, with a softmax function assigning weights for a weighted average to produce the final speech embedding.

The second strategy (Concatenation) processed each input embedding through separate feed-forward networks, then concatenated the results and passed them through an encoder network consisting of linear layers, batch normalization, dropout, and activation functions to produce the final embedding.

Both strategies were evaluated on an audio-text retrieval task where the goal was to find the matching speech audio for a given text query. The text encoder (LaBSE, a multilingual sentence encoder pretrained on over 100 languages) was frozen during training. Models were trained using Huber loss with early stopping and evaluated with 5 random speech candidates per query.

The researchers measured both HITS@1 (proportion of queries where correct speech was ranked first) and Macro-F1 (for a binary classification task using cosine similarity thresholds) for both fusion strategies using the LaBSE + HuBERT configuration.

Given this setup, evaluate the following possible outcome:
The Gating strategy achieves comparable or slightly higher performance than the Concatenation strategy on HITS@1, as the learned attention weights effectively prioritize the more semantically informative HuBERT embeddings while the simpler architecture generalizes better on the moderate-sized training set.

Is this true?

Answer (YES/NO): NO